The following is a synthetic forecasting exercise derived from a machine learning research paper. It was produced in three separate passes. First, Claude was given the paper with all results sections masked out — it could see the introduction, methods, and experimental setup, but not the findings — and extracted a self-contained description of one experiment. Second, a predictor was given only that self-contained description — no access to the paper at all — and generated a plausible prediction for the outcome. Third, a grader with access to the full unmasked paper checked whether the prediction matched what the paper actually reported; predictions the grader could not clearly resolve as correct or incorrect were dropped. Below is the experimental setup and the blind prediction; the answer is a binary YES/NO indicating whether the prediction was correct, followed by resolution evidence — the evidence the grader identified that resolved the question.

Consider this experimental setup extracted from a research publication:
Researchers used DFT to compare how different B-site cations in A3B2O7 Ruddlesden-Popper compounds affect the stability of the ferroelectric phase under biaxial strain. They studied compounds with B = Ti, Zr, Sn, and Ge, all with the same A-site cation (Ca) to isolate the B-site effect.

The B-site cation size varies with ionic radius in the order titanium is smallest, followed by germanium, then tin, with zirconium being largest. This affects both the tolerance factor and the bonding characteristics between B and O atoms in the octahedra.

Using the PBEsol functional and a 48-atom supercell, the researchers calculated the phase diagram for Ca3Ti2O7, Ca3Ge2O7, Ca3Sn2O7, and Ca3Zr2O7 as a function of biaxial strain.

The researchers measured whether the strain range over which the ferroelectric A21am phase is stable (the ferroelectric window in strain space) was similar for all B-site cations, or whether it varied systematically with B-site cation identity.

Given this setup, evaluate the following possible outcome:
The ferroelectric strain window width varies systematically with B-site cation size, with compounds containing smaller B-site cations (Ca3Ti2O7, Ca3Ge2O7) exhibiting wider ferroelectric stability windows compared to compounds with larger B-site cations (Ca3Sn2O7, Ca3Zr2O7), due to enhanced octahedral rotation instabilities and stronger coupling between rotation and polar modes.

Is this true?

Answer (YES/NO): NO